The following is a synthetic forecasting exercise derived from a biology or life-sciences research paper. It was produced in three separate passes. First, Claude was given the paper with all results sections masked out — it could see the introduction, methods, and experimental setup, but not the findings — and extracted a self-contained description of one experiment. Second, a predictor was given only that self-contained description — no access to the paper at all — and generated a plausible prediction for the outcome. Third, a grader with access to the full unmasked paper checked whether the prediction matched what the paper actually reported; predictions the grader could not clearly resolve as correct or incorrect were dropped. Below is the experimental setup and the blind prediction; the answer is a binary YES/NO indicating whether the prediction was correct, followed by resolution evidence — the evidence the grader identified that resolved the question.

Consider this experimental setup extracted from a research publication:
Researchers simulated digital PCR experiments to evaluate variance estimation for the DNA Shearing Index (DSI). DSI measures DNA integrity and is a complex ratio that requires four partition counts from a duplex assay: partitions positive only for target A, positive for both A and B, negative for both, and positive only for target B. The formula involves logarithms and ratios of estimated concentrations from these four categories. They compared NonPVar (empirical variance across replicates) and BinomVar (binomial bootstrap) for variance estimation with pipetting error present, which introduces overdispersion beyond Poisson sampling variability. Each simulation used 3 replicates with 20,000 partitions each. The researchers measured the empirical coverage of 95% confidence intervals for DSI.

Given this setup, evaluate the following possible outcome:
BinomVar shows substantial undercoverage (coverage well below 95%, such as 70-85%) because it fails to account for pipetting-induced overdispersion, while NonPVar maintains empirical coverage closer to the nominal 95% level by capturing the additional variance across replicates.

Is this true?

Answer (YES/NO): NO